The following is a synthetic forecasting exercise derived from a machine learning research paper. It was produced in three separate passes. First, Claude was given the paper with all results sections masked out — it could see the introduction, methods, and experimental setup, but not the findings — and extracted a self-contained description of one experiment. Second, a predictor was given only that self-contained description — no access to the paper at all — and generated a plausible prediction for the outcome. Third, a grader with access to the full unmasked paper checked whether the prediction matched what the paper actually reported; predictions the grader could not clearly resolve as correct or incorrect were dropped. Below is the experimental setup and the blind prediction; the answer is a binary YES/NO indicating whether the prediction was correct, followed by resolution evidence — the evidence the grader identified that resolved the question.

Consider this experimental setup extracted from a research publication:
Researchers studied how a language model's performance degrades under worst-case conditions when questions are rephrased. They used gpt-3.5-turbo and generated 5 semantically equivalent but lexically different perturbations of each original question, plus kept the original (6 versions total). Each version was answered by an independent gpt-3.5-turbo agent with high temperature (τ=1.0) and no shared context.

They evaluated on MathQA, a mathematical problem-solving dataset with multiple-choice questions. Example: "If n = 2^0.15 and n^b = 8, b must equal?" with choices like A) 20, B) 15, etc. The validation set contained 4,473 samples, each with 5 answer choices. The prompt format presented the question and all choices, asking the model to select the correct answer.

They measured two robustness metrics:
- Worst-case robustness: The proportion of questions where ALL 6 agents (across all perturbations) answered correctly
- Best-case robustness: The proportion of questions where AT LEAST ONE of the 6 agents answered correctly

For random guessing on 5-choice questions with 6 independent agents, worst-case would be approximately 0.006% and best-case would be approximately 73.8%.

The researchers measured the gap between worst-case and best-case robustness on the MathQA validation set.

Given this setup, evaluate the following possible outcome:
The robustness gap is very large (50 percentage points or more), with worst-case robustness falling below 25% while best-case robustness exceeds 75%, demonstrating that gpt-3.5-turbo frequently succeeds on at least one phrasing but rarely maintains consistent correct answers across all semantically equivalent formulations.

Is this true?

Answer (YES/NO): YES